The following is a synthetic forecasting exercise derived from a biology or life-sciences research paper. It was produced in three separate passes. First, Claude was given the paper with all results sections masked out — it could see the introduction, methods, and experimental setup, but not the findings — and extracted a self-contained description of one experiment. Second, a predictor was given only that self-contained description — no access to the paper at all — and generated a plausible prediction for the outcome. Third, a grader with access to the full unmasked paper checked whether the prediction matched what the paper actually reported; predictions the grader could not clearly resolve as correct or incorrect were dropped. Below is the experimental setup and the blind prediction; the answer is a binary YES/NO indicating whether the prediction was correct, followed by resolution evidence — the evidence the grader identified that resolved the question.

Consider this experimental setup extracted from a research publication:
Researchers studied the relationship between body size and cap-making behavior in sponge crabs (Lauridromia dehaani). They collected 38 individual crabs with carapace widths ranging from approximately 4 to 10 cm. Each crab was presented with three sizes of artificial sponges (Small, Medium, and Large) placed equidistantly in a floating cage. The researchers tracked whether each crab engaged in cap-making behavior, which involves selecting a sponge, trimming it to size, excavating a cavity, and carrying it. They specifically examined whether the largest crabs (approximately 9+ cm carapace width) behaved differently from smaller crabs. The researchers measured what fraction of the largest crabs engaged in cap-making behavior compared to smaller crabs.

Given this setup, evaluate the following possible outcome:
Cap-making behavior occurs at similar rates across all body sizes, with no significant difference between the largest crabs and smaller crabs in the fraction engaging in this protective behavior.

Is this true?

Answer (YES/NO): NO